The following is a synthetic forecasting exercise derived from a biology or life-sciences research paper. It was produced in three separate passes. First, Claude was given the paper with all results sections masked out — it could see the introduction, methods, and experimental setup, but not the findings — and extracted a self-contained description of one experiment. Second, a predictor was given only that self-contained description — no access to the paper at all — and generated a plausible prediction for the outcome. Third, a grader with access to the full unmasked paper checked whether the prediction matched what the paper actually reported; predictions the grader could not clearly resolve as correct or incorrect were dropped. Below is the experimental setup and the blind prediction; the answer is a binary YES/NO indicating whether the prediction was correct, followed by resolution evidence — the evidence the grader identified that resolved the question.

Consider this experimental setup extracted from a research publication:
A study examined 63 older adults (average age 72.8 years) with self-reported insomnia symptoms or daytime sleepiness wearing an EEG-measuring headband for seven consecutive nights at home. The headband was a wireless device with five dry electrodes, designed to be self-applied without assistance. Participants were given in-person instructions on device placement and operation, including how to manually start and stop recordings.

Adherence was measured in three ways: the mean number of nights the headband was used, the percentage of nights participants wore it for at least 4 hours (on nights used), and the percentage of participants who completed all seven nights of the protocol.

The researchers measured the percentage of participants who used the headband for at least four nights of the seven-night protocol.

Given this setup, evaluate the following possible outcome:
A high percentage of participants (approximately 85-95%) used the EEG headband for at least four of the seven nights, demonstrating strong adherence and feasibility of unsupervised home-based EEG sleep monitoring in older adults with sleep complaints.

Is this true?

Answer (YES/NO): YES